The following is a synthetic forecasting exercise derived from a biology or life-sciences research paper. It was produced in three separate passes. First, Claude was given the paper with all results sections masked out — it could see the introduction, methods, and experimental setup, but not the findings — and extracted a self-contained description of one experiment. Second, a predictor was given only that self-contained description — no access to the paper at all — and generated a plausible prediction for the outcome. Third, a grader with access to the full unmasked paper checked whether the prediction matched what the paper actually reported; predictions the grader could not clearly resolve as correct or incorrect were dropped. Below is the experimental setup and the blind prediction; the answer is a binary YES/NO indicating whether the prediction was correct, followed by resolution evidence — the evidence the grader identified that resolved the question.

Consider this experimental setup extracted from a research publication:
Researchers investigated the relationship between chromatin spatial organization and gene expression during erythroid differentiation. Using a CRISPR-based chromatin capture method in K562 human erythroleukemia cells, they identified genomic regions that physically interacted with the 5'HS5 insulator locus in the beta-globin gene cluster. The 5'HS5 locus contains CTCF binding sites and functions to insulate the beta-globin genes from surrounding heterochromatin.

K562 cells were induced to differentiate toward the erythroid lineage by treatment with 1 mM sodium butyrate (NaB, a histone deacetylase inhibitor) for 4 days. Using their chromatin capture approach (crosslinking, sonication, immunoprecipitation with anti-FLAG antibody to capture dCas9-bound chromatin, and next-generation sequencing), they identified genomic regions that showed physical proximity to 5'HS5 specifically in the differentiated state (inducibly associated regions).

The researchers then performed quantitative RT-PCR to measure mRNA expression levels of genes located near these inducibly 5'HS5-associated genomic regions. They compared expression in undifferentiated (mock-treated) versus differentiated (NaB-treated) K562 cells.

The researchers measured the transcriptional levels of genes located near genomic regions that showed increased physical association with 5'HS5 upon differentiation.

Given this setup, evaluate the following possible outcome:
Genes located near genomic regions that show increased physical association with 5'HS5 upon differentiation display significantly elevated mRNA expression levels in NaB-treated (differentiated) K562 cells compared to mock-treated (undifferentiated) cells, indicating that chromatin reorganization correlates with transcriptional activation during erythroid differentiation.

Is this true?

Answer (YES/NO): YES